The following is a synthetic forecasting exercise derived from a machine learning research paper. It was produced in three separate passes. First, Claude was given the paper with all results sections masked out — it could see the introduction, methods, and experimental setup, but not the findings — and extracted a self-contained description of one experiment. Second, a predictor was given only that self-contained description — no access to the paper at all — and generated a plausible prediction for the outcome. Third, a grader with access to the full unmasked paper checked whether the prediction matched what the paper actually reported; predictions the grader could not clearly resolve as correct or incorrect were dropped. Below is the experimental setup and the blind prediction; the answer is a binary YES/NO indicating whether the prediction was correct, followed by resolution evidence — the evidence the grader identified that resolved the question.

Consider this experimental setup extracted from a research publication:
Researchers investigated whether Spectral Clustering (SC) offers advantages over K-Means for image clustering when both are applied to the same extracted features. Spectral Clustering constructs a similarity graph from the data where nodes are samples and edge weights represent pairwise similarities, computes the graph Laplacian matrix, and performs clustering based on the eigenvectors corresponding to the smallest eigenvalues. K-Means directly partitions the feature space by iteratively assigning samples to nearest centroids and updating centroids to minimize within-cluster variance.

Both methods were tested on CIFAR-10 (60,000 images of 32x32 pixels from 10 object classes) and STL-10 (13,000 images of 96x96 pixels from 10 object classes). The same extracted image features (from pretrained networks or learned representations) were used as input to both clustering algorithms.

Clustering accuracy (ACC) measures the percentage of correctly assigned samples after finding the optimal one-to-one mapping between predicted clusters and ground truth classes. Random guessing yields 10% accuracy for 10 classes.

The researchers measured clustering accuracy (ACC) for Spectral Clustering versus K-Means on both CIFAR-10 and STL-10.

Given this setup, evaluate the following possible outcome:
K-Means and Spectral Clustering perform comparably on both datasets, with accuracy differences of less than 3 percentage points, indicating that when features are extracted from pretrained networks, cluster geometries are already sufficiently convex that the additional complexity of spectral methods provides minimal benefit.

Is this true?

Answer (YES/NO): NO